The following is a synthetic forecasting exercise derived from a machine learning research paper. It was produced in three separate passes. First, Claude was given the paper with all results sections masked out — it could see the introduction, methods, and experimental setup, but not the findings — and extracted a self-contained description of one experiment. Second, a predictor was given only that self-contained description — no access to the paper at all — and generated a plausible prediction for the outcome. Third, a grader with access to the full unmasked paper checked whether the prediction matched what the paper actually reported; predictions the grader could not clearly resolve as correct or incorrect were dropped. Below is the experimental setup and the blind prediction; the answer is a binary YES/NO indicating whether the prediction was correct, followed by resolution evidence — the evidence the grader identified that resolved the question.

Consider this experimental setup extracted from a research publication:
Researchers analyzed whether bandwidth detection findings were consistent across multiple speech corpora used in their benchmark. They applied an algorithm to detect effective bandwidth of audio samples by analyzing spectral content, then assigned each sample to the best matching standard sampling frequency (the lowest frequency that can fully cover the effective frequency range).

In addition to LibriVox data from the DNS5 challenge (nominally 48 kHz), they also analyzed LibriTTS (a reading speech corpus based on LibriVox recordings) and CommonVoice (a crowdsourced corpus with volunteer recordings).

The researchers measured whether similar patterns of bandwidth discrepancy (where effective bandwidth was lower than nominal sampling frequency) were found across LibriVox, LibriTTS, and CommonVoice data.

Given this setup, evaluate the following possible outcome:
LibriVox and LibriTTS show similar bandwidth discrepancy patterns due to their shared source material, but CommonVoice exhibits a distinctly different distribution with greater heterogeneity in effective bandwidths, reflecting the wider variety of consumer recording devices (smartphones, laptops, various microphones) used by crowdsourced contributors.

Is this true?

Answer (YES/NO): NO